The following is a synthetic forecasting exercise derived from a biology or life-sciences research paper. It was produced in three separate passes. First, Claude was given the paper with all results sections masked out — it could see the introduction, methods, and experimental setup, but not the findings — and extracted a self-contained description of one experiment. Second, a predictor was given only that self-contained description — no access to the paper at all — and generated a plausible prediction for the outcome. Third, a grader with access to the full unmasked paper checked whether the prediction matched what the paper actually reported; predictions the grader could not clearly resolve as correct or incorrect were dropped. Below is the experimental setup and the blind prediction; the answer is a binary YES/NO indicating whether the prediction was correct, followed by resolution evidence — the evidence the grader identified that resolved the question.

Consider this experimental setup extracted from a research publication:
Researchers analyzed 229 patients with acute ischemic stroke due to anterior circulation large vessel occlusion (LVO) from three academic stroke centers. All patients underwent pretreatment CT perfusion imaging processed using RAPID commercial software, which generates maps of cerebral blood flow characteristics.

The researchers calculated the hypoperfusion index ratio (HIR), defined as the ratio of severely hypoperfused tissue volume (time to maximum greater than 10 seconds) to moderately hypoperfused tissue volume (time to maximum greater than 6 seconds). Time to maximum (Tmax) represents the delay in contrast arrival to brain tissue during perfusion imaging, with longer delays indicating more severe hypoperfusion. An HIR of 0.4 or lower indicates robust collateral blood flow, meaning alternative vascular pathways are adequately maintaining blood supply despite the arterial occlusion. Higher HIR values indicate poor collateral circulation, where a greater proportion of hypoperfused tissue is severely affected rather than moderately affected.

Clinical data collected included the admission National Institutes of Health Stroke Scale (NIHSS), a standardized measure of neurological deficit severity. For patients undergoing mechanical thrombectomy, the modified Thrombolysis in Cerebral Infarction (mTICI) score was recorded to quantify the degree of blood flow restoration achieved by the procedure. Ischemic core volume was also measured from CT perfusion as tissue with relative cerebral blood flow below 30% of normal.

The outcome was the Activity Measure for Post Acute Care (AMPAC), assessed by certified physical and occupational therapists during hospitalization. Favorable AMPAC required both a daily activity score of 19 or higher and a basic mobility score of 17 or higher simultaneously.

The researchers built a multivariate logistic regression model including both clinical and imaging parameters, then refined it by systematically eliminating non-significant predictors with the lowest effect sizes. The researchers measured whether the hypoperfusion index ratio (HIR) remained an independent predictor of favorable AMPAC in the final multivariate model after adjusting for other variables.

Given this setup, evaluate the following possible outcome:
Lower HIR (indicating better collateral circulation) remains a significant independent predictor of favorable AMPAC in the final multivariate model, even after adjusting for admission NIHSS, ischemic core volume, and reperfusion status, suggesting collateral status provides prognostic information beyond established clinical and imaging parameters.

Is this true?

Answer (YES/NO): NO